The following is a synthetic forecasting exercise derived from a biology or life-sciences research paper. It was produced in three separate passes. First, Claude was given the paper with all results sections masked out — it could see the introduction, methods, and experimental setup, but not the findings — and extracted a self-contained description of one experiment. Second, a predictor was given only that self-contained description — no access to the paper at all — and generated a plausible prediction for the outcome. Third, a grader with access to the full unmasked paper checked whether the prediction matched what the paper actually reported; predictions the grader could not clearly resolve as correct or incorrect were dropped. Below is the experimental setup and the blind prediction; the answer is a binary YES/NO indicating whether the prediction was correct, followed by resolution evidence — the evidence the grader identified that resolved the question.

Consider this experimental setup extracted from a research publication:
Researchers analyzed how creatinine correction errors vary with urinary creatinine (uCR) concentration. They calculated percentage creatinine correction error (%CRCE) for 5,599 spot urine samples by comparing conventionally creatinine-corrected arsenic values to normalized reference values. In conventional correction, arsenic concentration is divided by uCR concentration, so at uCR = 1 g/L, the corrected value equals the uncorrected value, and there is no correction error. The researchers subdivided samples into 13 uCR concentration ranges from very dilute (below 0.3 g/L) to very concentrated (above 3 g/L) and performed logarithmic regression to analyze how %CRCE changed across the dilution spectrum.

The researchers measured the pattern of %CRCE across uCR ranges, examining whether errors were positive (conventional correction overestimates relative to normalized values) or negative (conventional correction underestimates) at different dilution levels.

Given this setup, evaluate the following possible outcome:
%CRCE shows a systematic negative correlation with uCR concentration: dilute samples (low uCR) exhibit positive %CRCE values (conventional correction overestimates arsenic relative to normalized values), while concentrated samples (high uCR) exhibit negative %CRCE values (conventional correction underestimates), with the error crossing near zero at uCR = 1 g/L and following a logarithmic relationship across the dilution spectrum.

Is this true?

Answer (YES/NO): YES